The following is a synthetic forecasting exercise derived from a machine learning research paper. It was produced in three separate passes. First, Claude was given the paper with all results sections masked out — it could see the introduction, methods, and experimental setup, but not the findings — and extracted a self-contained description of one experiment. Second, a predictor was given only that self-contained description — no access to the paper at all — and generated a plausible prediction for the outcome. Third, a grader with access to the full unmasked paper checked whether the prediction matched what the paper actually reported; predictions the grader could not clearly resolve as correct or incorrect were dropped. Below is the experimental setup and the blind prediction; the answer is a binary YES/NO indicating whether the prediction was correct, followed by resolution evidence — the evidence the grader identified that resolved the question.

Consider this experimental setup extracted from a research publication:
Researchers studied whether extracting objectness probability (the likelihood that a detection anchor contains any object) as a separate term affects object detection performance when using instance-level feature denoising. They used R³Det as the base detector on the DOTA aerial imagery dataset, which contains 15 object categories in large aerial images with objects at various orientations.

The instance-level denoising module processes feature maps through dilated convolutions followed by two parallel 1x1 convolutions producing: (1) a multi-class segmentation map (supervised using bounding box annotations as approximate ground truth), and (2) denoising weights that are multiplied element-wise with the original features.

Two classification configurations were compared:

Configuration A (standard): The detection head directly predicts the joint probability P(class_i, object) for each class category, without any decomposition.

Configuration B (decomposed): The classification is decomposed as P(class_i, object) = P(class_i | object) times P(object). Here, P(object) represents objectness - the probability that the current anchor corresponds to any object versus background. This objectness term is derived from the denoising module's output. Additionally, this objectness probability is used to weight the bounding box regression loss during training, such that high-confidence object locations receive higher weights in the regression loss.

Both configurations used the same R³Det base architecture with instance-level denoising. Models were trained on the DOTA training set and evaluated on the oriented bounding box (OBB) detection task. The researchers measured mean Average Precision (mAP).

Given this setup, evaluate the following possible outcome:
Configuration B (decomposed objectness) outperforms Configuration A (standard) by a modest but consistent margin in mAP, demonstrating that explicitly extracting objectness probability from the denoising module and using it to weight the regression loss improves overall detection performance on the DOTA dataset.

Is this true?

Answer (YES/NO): YES